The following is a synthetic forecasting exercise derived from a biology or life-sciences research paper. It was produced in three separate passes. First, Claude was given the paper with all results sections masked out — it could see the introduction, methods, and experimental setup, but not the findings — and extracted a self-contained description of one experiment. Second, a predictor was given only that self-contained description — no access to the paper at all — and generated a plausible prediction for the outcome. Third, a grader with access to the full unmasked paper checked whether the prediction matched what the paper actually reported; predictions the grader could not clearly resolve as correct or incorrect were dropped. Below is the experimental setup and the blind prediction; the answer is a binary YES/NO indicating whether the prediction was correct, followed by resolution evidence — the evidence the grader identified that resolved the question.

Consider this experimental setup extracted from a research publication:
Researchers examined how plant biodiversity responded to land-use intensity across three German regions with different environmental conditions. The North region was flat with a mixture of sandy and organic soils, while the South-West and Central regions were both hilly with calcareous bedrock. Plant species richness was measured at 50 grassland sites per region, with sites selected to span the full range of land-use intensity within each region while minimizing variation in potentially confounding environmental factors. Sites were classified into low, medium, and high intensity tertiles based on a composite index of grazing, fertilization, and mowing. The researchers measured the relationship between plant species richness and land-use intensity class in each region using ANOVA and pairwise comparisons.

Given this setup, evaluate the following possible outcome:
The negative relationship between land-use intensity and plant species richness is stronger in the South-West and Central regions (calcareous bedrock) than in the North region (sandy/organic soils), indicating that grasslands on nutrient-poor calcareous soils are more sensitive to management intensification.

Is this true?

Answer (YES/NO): NO